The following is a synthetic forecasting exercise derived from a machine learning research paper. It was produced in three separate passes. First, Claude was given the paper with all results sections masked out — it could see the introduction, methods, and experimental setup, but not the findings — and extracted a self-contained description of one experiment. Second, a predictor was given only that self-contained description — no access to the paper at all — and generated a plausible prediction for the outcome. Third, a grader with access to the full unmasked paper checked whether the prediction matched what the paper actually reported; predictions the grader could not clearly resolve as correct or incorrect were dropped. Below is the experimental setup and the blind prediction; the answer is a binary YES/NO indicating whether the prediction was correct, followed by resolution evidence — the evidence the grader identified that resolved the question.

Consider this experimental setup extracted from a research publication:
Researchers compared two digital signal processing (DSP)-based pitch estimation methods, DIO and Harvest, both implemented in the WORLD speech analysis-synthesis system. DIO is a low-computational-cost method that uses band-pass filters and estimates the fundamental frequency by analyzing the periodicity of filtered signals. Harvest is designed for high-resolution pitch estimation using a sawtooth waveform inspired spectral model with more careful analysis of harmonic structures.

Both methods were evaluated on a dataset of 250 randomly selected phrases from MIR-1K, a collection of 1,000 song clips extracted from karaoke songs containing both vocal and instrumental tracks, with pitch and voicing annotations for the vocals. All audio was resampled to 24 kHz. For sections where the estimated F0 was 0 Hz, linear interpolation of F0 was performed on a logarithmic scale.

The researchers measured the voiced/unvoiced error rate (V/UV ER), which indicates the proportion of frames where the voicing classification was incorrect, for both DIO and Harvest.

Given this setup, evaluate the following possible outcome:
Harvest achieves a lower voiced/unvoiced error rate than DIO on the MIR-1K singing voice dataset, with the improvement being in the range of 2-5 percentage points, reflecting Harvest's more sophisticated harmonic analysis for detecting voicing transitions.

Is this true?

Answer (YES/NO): NO